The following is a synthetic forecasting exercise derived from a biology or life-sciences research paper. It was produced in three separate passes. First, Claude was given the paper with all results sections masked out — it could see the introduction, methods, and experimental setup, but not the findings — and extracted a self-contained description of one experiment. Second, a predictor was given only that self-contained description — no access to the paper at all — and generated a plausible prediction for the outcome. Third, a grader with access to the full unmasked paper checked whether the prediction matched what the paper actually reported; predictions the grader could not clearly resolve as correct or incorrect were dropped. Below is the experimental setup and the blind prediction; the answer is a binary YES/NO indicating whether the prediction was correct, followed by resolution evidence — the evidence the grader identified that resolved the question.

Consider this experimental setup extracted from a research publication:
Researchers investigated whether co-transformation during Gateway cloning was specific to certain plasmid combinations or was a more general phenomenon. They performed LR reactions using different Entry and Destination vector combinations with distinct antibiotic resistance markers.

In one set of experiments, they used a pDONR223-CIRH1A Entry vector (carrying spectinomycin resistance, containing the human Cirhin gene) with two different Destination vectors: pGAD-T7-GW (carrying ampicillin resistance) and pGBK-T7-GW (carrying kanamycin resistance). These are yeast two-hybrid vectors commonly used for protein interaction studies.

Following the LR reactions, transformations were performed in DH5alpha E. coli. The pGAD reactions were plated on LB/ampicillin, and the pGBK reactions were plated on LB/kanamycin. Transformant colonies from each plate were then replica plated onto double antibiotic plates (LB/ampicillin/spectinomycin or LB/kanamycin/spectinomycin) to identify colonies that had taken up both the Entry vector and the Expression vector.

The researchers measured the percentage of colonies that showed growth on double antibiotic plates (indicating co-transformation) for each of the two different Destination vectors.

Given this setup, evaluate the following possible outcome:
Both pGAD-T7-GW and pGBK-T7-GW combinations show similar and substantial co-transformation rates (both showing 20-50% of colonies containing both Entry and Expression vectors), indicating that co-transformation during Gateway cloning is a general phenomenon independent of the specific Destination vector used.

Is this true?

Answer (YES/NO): NO